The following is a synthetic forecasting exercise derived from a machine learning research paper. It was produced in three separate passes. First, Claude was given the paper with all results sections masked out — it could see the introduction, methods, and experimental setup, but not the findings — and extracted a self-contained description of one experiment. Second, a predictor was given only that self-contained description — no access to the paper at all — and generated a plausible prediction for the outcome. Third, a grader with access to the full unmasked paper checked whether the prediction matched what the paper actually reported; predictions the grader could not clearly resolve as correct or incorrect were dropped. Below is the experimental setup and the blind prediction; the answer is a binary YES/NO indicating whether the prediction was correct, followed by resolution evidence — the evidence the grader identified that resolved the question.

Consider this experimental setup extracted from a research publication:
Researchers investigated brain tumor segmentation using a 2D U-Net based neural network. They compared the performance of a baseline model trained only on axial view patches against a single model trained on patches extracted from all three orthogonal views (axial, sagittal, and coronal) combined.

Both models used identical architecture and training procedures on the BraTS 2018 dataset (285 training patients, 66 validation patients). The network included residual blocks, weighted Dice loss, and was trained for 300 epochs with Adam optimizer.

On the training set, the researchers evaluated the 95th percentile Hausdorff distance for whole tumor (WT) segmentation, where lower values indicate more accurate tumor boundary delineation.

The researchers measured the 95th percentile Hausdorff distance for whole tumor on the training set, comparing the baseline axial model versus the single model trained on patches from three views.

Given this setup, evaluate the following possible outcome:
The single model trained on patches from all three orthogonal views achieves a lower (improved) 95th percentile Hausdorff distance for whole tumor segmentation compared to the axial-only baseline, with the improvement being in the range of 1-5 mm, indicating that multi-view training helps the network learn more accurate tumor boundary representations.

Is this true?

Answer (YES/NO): YES